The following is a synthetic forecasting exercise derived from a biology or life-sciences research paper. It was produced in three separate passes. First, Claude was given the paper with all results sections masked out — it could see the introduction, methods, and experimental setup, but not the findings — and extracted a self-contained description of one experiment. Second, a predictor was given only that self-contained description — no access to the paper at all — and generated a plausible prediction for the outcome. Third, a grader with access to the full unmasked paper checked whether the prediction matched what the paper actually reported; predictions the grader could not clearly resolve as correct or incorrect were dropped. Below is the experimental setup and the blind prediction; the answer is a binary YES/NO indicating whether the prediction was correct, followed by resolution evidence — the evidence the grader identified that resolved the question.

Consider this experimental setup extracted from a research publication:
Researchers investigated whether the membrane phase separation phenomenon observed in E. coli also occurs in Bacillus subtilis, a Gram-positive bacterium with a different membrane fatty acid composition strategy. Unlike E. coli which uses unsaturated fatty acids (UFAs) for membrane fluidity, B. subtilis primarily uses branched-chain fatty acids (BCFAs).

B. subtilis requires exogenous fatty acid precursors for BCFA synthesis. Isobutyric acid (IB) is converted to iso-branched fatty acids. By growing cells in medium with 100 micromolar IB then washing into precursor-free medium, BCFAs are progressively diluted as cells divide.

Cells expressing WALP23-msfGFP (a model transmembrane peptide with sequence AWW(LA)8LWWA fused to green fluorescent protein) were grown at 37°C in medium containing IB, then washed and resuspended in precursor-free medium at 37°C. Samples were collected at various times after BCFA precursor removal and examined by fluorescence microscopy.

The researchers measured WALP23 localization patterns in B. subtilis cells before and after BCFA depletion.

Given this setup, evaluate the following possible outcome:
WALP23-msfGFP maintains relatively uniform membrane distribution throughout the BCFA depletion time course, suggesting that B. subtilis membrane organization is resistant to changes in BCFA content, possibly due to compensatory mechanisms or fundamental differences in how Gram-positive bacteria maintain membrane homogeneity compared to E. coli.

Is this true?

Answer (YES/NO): NO